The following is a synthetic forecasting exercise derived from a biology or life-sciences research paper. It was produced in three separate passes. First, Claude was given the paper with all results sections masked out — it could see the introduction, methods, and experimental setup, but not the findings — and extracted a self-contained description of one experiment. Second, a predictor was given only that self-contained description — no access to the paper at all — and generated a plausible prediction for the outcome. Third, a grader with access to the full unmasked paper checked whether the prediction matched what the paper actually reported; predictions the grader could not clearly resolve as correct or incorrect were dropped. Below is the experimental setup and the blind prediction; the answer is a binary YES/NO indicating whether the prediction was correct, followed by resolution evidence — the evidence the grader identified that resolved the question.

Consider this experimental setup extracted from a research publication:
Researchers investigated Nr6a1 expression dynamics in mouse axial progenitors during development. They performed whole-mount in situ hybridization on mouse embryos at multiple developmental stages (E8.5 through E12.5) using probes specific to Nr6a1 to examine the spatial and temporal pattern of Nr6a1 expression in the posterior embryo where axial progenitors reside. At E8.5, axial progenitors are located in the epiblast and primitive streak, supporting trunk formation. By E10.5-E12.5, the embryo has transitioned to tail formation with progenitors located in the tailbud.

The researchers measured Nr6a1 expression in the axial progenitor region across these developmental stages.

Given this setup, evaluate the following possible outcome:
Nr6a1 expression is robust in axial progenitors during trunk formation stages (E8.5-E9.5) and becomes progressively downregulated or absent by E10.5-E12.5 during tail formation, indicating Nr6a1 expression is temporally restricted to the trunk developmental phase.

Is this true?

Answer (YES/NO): YES